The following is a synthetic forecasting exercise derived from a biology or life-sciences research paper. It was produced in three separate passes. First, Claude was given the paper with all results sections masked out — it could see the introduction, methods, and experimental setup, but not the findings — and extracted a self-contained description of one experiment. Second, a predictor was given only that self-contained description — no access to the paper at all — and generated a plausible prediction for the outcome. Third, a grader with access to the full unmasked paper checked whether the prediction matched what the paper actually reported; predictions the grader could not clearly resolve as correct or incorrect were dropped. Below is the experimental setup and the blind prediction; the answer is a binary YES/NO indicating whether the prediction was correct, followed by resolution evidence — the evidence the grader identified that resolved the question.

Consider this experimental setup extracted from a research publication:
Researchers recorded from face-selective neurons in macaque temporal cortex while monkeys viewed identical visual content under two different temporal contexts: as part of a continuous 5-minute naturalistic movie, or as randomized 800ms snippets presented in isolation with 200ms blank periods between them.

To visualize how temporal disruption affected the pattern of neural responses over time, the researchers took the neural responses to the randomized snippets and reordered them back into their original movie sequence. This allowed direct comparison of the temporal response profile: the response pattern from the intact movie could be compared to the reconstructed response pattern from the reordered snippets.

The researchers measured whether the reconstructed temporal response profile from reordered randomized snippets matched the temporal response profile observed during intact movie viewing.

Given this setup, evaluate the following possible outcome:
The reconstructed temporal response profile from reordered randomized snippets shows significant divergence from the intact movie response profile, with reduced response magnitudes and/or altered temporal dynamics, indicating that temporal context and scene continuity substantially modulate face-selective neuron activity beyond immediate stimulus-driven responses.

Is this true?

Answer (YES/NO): YES